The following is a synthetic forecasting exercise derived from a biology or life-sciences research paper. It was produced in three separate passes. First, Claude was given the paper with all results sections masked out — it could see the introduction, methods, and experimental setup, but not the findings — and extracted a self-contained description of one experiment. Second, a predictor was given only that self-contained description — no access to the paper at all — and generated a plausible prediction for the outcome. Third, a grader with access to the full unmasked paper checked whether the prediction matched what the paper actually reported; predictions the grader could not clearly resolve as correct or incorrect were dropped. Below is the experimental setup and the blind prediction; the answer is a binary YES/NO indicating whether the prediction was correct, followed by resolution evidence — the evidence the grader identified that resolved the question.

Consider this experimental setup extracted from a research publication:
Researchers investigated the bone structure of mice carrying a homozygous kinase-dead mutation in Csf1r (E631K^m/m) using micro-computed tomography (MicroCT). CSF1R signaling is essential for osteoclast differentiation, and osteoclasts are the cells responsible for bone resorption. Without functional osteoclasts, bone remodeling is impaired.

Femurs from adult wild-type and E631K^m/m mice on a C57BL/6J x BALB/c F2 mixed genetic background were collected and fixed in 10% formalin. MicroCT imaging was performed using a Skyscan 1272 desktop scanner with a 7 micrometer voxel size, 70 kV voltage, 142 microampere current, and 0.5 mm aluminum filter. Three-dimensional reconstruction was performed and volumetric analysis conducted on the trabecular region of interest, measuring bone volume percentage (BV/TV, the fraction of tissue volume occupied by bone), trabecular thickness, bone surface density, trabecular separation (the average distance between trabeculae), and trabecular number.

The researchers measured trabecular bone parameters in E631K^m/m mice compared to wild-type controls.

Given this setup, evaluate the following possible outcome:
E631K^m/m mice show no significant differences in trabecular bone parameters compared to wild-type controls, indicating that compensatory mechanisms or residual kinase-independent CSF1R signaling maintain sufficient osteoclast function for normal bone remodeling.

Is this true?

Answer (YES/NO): NO